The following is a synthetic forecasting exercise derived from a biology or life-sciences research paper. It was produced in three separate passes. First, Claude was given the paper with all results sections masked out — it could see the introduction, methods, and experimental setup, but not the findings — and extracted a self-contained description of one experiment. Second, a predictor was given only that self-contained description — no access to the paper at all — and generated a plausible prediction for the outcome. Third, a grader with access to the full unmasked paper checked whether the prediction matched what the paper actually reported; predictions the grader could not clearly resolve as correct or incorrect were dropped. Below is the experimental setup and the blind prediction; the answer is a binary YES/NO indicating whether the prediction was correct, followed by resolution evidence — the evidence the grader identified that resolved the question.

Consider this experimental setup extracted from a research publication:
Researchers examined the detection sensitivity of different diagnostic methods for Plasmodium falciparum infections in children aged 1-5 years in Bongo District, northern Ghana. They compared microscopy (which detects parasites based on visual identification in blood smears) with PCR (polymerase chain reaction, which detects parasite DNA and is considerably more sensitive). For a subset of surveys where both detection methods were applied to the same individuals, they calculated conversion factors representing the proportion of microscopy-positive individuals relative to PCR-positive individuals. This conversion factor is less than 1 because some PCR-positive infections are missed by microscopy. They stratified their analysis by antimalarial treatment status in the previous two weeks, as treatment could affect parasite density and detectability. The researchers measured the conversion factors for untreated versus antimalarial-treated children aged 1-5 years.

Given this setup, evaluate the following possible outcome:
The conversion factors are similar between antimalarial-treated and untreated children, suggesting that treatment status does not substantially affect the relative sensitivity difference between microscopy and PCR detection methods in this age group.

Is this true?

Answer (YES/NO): NO